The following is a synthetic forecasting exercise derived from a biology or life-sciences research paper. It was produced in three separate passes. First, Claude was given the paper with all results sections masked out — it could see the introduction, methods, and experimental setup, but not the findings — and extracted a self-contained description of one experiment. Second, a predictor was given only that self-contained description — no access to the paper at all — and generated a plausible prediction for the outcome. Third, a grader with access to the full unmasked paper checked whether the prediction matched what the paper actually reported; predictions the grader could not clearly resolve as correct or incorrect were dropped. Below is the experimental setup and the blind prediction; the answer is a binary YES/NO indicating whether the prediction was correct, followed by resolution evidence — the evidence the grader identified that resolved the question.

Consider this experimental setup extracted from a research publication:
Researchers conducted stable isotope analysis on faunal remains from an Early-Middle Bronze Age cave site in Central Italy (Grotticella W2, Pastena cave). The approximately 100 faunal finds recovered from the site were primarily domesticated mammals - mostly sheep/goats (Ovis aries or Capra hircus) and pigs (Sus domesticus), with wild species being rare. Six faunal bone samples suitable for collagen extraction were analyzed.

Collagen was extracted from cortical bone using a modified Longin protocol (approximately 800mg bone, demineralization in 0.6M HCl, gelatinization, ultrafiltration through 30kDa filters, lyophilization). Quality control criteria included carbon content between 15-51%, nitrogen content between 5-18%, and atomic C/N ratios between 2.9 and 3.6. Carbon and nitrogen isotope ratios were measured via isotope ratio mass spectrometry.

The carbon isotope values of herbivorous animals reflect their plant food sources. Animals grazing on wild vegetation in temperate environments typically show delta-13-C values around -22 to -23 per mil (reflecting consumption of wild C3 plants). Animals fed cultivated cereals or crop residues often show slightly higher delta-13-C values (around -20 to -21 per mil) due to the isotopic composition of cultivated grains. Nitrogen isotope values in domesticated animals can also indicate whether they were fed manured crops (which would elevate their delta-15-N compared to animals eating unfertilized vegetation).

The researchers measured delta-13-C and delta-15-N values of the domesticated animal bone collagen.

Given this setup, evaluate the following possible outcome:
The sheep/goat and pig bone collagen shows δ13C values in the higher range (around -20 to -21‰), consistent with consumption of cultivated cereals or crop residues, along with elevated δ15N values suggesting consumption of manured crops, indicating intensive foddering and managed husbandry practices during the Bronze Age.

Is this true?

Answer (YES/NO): NO